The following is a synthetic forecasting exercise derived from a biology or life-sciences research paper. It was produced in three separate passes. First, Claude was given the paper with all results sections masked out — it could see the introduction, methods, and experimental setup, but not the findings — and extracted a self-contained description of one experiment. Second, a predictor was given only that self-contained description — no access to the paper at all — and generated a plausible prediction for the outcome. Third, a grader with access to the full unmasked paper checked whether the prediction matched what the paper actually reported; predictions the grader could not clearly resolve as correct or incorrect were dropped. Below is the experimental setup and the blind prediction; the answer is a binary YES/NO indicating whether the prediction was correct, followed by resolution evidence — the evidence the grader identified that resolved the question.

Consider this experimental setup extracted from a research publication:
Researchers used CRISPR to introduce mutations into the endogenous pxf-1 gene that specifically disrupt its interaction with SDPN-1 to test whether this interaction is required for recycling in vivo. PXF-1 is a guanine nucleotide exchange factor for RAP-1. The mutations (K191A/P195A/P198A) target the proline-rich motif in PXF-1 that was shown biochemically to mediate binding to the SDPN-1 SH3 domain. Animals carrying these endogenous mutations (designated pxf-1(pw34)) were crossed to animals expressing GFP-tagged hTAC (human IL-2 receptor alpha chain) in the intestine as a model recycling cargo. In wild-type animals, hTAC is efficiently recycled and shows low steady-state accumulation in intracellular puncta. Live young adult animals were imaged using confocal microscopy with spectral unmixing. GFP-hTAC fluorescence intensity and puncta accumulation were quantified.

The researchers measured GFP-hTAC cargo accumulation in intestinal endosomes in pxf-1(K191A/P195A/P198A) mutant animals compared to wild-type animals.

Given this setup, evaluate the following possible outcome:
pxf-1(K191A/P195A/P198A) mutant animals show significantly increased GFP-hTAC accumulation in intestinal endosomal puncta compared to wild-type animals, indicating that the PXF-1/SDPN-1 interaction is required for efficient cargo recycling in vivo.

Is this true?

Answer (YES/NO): YES